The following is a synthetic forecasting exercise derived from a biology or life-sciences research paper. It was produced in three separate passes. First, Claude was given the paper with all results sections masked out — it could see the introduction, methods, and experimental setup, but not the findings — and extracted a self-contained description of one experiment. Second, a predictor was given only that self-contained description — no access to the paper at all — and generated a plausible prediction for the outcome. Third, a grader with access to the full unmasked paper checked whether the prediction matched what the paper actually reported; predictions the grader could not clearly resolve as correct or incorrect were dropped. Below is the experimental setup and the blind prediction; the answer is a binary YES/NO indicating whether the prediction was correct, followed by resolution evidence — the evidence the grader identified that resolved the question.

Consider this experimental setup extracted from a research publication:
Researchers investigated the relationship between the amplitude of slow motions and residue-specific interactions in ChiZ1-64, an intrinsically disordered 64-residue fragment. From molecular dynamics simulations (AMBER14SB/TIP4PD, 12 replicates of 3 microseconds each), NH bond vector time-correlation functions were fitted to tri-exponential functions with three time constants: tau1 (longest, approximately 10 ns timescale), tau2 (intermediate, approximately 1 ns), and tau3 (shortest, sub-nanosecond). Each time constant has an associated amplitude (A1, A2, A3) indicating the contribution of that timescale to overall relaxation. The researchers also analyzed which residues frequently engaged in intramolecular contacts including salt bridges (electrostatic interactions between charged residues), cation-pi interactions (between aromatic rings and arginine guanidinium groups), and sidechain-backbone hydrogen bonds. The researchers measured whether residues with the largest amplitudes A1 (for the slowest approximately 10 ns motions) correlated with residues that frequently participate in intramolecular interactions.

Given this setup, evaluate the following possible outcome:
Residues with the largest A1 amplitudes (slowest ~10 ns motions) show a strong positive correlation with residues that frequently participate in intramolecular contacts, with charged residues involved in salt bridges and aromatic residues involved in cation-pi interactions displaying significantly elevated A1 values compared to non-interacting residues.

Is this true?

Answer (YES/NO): YES